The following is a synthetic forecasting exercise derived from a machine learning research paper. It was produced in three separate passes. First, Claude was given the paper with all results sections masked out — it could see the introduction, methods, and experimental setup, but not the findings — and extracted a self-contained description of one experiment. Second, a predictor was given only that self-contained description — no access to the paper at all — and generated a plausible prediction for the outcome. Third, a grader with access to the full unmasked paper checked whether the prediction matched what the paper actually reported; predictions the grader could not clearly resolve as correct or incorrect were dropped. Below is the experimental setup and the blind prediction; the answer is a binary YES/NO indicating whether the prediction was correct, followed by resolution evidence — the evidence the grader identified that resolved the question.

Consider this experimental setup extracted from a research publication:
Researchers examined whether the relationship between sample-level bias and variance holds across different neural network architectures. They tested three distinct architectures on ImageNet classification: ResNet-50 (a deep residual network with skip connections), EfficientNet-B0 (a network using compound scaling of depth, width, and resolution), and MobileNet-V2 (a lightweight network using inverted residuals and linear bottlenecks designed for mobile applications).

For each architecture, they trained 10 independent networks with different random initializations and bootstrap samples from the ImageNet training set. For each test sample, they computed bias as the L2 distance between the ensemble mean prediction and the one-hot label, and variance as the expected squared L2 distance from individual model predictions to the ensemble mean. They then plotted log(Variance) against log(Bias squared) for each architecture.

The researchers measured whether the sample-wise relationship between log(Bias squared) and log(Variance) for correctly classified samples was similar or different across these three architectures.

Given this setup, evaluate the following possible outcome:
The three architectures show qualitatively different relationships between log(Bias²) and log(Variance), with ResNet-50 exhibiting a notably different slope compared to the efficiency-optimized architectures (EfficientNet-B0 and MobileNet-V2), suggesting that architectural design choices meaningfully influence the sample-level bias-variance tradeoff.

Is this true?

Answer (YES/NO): NO